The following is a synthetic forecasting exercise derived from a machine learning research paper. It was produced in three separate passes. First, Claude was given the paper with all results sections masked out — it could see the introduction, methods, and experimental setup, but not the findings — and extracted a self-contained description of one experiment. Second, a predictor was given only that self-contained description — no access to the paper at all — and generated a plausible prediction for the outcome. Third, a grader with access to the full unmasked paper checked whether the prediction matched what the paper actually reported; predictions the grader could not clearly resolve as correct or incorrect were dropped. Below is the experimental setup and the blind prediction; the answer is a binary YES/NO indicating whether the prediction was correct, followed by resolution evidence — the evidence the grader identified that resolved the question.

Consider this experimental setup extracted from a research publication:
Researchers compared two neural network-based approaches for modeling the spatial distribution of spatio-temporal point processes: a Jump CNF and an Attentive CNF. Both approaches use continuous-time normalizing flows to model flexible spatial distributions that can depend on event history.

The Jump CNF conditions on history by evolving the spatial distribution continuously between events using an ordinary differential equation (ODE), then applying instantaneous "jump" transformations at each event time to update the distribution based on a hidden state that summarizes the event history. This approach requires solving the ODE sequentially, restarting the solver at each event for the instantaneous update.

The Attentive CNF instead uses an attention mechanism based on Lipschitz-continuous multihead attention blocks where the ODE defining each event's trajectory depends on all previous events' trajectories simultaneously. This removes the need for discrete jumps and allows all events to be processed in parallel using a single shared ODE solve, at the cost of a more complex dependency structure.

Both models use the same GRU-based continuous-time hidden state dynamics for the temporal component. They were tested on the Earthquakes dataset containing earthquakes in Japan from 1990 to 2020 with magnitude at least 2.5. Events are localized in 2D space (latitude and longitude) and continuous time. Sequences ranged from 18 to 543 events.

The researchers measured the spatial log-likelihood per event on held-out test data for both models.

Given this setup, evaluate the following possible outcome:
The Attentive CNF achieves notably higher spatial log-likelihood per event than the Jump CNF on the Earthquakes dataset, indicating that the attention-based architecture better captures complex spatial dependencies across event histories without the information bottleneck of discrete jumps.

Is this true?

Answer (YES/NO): NO